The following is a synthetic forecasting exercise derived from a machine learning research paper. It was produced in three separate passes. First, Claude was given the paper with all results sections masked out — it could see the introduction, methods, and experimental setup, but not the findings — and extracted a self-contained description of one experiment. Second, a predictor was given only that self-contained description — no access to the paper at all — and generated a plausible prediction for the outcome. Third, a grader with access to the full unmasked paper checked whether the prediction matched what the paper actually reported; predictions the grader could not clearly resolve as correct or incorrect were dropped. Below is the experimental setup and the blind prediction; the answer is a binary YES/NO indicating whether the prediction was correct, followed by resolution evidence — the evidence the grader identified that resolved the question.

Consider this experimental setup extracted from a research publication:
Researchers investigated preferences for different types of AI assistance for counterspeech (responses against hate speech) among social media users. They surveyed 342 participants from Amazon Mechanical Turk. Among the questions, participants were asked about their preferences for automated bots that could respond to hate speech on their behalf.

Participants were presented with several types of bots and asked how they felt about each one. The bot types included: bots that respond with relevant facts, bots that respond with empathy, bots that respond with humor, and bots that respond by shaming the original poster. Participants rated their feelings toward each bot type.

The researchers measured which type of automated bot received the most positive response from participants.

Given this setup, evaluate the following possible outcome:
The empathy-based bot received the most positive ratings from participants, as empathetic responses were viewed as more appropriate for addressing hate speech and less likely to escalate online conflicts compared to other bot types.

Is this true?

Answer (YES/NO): NO